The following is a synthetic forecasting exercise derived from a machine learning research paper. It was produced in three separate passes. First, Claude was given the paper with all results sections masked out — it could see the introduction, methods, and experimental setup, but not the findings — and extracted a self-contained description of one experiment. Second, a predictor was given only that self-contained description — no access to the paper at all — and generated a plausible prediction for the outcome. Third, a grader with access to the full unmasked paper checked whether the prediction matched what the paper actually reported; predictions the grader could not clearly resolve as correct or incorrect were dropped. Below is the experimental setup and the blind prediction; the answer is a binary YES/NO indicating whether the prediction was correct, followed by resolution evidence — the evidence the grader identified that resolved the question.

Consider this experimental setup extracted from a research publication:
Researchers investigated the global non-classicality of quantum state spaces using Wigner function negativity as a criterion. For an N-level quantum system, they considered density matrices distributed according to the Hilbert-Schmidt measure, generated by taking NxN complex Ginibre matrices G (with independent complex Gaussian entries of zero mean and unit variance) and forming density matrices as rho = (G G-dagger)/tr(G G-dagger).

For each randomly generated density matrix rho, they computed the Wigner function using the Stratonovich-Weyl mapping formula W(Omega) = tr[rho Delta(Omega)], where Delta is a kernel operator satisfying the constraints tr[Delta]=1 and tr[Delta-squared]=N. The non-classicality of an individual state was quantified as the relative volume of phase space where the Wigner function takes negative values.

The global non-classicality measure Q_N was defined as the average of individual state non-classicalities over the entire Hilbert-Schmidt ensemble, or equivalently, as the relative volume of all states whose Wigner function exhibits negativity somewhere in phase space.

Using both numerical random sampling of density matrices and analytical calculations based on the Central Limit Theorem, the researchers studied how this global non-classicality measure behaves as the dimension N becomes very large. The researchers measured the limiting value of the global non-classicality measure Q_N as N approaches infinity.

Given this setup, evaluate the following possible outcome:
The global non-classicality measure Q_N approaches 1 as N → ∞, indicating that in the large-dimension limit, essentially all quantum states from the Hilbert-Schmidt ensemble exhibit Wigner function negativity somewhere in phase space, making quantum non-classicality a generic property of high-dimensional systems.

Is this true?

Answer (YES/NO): NO